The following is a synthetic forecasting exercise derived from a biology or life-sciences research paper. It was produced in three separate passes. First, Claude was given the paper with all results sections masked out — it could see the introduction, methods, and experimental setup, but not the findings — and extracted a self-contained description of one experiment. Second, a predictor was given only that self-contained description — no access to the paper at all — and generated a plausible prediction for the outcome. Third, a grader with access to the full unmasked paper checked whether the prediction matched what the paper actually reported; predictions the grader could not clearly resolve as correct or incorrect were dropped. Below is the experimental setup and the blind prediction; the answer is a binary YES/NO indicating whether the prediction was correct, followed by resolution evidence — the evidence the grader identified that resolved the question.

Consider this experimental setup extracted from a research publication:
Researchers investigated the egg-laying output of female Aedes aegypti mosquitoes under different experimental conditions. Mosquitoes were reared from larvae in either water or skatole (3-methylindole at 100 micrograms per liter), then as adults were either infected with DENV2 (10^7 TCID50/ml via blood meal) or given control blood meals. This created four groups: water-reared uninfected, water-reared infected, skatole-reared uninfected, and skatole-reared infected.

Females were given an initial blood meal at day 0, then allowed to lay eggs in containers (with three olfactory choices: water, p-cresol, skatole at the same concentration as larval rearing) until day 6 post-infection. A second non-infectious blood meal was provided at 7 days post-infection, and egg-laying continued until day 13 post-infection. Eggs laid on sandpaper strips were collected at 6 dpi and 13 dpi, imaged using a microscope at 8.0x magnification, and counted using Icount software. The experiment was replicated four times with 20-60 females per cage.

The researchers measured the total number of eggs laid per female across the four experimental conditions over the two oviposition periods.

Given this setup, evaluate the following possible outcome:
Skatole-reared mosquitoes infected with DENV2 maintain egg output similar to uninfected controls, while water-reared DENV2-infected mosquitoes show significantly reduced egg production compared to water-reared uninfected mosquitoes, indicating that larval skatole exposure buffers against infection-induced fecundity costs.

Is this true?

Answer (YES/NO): NO